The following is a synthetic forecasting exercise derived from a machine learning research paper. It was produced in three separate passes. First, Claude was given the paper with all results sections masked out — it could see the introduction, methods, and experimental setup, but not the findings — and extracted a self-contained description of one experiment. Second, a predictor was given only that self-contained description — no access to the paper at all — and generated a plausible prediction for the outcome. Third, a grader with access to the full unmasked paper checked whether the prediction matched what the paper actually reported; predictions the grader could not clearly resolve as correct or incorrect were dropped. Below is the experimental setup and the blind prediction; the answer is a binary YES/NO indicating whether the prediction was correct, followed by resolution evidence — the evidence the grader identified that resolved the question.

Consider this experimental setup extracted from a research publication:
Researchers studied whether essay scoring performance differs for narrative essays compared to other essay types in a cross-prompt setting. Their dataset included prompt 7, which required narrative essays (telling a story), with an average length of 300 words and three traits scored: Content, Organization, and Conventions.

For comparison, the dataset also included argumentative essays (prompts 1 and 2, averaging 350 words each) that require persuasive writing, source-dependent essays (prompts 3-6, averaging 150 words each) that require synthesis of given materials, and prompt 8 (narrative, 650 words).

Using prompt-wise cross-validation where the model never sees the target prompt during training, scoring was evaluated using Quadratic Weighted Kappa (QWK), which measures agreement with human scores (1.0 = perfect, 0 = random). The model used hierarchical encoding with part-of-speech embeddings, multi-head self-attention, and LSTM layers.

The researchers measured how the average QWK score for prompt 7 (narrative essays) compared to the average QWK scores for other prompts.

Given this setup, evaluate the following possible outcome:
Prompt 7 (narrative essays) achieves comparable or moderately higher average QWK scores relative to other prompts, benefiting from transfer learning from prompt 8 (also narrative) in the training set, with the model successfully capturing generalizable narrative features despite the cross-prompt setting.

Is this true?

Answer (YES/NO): NO